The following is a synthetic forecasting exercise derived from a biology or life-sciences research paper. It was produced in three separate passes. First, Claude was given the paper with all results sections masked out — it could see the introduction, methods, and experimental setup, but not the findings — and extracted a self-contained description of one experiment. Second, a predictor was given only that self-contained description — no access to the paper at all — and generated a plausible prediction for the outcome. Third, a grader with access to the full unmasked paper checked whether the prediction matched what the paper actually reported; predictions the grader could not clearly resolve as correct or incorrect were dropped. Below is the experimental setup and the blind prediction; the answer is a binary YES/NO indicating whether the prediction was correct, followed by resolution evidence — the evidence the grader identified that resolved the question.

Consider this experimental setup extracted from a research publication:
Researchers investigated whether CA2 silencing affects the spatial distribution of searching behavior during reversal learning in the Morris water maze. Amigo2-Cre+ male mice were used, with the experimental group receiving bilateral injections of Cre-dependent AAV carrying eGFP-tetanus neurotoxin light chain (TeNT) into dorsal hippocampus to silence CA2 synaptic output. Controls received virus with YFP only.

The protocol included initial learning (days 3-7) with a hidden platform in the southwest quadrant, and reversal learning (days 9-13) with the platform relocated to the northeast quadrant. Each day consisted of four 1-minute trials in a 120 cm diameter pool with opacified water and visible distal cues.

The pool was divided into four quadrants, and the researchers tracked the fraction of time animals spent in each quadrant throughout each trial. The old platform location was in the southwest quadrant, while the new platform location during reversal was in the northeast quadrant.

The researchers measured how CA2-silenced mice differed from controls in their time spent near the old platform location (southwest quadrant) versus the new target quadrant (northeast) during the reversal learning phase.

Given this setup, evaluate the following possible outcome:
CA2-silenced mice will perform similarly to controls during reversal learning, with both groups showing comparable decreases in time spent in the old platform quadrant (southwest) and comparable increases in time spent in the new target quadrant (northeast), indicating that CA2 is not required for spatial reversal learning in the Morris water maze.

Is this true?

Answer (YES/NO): NO